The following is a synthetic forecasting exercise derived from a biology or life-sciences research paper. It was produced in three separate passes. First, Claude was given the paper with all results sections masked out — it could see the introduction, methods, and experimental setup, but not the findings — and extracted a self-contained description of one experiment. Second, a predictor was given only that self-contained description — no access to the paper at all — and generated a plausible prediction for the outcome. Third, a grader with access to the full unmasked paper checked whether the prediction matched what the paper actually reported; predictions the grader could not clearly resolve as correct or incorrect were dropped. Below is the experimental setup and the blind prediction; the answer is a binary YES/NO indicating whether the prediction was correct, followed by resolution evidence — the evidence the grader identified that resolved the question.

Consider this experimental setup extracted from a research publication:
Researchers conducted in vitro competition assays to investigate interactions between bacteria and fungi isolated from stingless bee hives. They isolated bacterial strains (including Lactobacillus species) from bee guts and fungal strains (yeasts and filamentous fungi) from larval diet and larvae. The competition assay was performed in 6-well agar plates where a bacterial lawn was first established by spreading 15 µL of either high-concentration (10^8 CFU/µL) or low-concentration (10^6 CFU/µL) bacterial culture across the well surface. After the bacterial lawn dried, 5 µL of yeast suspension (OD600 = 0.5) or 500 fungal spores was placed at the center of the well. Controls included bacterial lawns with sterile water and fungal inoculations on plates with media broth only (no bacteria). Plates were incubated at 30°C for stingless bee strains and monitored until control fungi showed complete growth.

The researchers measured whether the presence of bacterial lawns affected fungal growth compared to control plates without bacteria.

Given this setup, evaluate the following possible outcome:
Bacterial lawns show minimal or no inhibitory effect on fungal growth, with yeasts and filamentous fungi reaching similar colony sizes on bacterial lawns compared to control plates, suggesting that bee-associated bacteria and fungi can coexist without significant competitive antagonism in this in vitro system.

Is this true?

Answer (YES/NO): NO